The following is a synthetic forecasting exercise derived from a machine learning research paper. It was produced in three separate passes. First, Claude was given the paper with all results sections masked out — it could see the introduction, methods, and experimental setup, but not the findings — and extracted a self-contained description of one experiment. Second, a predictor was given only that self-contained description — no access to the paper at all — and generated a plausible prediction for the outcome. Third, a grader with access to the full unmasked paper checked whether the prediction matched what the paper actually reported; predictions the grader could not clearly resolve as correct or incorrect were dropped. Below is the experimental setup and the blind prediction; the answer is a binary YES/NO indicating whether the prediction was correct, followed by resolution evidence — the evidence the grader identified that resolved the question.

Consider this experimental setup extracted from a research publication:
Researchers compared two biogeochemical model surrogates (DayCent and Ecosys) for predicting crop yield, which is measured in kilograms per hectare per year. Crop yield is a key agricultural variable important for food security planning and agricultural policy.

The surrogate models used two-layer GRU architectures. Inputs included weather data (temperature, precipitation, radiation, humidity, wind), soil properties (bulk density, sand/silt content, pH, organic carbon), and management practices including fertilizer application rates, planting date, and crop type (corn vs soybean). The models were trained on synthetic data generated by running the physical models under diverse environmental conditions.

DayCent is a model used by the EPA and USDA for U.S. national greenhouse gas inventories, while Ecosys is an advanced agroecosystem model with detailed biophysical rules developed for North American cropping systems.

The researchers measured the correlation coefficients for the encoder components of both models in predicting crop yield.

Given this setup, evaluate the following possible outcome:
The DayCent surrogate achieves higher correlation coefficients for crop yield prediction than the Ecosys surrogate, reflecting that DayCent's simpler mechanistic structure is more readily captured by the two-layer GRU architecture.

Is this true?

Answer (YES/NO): YES